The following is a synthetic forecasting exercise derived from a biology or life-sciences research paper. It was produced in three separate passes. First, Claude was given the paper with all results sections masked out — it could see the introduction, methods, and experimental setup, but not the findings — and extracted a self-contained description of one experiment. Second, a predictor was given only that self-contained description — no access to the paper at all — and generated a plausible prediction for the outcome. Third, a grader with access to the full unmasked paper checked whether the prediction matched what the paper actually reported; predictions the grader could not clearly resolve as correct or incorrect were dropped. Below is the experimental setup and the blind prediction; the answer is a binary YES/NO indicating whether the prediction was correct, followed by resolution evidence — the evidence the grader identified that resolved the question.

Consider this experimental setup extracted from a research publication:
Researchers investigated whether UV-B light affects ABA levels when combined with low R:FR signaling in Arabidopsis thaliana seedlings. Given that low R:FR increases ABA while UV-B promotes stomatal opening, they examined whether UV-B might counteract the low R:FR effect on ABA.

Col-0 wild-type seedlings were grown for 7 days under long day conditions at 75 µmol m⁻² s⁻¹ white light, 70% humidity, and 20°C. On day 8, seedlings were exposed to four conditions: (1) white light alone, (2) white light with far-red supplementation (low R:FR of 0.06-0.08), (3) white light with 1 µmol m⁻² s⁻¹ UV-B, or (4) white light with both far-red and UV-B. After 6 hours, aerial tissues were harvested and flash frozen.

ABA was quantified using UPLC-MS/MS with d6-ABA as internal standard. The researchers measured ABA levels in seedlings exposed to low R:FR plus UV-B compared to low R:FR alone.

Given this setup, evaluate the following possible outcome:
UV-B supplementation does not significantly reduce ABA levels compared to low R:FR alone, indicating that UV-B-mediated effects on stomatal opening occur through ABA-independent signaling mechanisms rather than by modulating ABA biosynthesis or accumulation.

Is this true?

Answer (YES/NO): NO